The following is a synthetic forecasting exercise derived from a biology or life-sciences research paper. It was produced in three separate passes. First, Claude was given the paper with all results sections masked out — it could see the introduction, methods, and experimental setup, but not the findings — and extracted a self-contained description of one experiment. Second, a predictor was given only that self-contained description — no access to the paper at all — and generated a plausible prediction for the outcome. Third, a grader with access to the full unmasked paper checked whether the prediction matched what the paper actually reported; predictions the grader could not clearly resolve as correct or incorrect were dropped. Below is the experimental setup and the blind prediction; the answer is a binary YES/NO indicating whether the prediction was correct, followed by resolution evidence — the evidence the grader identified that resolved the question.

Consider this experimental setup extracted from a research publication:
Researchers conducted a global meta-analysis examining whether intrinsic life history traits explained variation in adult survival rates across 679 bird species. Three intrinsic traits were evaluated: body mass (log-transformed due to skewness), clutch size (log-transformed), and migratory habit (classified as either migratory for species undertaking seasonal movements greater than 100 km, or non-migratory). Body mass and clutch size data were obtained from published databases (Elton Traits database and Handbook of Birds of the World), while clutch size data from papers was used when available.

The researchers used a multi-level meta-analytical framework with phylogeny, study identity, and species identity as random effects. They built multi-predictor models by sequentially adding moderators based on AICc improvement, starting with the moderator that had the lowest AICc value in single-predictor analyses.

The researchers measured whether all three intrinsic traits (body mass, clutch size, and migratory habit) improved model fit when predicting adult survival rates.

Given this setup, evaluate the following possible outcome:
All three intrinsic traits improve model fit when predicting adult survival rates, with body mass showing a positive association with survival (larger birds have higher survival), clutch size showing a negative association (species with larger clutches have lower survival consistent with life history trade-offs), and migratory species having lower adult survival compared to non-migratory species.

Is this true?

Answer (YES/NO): NO